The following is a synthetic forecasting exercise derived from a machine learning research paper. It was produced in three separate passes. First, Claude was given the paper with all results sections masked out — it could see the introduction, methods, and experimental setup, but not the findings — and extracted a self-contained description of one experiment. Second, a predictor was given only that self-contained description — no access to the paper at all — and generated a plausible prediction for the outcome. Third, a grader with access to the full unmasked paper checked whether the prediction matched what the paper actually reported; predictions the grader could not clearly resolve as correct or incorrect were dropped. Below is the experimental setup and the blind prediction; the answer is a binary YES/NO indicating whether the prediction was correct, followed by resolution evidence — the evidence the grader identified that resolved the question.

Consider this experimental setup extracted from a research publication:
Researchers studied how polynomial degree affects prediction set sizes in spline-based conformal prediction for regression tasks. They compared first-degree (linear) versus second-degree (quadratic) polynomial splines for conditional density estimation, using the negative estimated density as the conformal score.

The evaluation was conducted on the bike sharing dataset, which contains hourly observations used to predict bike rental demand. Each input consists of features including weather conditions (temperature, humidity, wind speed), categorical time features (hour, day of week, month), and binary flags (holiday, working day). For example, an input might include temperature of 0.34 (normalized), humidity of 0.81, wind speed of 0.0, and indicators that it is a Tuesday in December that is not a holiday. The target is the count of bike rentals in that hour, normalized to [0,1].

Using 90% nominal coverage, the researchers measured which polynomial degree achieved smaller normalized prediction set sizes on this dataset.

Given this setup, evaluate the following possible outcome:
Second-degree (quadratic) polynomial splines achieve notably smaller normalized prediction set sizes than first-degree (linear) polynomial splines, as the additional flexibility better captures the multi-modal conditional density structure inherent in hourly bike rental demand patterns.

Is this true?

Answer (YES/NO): NO